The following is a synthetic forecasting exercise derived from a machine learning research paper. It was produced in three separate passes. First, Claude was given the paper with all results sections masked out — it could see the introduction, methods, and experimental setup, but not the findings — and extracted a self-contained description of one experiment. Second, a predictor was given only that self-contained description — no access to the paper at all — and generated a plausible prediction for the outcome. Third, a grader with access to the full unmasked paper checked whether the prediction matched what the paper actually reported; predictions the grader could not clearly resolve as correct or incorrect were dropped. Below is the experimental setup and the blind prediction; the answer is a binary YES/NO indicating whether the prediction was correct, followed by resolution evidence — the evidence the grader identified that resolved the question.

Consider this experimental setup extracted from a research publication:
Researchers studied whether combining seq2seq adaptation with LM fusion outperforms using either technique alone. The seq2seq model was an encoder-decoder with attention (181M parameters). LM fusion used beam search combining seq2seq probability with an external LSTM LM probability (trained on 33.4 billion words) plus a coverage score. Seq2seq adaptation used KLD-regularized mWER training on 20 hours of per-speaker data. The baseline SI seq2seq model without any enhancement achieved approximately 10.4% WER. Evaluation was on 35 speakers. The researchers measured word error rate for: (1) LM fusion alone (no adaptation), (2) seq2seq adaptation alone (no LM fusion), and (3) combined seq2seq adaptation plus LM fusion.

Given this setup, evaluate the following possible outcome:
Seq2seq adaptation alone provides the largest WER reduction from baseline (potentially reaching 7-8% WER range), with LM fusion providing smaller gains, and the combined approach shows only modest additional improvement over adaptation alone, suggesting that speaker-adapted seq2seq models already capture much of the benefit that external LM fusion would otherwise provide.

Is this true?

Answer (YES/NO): YES